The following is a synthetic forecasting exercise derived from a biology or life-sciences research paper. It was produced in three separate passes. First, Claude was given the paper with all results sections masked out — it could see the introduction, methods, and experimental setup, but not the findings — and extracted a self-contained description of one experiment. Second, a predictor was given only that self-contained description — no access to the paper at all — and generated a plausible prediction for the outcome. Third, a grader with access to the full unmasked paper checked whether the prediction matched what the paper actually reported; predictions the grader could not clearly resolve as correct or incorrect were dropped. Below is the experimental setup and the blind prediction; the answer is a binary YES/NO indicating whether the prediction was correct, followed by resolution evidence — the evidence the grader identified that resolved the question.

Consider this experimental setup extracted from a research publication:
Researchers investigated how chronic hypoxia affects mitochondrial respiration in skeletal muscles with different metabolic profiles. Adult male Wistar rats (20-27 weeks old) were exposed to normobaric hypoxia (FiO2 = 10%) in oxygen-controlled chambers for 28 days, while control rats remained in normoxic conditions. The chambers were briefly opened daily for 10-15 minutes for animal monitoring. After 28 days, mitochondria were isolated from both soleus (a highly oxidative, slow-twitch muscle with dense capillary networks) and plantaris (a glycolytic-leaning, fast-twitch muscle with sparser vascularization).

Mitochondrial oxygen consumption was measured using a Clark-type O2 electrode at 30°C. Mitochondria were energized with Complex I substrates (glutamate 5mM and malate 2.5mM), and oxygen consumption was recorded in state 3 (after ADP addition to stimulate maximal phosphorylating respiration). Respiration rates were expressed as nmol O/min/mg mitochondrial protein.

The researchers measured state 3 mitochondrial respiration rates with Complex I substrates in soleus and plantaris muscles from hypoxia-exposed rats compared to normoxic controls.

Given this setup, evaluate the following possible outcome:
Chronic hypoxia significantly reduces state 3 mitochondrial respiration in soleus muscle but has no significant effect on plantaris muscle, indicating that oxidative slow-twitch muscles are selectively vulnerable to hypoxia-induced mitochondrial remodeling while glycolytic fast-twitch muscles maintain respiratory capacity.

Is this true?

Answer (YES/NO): NO